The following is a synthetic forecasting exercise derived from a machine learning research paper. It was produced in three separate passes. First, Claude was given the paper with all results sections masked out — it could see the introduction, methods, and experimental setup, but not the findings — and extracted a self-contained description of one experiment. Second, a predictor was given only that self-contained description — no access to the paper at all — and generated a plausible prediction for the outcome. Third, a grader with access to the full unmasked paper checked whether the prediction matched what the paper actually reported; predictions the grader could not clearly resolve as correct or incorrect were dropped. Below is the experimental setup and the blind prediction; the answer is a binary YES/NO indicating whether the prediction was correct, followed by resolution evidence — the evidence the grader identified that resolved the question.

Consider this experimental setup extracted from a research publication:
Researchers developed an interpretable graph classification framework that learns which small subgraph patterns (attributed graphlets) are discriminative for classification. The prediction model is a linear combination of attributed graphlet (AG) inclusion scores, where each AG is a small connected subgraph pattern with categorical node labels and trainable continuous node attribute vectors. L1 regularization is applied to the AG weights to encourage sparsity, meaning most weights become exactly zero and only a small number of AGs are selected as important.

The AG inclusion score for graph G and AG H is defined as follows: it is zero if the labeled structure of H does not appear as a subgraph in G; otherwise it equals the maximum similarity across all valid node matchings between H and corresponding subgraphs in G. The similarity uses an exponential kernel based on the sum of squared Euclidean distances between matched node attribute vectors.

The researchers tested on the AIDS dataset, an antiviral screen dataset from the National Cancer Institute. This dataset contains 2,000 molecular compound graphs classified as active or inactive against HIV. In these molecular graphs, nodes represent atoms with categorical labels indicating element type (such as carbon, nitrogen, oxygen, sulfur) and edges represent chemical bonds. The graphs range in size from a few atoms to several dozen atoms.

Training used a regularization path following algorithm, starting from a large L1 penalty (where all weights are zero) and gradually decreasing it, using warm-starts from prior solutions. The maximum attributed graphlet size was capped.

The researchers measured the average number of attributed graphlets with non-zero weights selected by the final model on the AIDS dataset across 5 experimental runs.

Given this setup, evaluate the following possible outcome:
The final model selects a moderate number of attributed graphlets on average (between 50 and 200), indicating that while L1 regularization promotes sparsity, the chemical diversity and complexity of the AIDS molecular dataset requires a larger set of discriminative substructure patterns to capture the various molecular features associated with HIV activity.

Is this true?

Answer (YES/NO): YES